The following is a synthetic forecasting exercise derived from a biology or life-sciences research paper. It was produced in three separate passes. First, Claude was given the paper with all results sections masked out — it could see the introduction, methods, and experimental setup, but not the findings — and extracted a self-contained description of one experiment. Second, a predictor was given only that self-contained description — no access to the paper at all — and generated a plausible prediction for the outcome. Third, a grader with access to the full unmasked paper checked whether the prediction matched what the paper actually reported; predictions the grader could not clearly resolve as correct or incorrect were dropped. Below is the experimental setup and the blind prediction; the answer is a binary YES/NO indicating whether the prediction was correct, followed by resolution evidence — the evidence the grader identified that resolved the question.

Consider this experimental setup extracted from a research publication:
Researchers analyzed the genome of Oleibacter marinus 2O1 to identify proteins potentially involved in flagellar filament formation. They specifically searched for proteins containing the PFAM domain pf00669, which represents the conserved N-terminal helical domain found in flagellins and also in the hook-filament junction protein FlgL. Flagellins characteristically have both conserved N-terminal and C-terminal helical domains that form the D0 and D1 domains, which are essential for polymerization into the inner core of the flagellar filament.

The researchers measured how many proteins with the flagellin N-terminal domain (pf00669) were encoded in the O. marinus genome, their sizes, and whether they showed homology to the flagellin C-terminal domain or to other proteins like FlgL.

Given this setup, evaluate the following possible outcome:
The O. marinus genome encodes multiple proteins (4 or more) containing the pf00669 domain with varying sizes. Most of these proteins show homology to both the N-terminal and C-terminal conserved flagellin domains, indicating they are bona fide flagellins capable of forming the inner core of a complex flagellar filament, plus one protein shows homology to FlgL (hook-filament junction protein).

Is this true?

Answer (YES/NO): NO